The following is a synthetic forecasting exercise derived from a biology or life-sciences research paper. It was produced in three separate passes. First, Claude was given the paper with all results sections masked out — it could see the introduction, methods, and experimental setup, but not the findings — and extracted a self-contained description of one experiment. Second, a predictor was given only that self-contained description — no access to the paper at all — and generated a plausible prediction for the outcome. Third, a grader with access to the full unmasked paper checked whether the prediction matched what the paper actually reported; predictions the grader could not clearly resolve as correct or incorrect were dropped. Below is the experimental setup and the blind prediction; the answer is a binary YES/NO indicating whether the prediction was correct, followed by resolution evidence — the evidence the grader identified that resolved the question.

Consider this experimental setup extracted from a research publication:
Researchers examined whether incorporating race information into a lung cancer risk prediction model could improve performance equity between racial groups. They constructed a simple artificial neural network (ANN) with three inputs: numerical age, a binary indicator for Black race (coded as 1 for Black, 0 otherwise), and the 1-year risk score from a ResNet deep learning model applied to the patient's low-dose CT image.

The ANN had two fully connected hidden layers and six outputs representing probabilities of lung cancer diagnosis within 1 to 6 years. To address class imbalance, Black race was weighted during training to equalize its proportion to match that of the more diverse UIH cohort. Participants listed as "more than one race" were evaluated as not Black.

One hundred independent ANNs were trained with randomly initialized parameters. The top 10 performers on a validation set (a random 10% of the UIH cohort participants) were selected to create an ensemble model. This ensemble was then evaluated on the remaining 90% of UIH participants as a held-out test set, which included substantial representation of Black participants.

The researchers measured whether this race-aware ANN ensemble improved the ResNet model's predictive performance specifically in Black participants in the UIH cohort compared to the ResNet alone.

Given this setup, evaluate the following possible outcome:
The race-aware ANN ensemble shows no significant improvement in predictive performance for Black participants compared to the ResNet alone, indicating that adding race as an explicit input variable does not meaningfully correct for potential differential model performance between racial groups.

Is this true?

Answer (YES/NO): YES